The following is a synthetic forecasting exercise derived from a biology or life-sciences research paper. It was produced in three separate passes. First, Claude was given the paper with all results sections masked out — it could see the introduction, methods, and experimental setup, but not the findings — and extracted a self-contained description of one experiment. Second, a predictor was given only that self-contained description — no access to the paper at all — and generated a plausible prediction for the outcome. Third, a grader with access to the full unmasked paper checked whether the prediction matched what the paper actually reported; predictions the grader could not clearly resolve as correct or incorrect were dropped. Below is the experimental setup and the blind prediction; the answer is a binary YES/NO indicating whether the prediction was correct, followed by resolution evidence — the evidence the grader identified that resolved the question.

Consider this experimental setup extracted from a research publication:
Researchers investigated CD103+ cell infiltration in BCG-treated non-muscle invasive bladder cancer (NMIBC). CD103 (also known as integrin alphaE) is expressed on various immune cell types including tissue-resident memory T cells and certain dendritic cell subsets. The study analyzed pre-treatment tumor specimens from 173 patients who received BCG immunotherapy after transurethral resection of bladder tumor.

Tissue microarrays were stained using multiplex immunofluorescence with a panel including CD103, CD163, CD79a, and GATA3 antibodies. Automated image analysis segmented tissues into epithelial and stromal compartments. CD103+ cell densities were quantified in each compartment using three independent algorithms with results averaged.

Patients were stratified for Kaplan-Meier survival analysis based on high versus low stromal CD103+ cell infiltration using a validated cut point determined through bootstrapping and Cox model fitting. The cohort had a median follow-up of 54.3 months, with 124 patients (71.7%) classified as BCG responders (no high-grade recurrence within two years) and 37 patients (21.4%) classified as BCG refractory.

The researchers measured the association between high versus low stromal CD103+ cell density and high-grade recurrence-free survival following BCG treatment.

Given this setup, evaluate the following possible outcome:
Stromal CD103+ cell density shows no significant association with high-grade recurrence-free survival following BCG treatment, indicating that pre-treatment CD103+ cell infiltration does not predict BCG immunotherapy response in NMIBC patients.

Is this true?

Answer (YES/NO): NO